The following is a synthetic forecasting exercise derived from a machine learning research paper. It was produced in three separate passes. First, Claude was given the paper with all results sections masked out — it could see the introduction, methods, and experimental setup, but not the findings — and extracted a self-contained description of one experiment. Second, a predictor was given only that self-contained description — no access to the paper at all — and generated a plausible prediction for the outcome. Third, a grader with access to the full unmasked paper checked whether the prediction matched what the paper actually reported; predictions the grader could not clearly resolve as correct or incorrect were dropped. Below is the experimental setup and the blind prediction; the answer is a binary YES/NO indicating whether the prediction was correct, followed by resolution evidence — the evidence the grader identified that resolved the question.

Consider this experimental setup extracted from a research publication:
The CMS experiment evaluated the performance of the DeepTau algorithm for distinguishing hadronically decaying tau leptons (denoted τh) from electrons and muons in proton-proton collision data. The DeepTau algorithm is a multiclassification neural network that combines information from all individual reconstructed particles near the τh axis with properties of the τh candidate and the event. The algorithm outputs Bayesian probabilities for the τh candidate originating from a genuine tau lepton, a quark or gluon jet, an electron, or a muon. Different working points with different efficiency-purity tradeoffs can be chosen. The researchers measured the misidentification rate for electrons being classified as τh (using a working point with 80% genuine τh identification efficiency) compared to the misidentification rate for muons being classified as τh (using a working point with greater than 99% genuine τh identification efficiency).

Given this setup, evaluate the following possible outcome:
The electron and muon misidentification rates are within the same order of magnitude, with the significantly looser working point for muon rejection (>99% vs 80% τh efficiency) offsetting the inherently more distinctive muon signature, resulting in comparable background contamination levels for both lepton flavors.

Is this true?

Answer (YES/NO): NO